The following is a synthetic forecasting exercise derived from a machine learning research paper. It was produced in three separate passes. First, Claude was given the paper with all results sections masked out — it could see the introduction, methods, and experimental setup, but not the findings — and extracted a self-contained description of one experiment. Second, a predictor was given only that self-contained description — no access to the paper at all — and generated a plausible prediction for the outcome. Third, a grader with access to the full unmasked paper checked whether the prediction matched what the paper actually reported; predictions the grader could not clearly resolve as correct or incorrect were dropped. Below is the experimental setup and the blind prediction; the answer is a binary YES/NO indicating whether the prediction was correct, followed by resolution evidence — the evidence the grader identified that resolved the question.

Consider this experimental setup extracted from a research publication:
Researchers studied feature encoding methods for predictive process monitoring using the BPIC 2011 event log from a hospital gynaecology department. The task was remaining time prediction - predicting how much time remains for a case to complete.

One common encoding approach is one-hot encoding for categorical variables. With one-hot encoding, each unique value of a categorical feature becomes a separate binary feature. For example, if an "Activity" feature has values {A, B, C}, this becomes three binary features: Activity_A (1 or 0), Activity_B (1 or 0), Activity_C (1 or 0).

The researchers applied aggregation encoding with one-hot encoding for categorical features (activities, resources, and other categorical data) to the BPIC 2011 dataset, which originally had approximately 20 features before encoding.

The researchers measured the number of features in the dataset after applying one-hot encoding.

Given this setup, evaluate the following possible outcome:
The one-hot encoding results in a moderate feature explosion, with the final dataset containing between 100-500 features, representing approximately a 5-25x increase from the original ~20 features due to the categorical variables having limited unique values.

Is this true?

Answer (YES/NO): NO